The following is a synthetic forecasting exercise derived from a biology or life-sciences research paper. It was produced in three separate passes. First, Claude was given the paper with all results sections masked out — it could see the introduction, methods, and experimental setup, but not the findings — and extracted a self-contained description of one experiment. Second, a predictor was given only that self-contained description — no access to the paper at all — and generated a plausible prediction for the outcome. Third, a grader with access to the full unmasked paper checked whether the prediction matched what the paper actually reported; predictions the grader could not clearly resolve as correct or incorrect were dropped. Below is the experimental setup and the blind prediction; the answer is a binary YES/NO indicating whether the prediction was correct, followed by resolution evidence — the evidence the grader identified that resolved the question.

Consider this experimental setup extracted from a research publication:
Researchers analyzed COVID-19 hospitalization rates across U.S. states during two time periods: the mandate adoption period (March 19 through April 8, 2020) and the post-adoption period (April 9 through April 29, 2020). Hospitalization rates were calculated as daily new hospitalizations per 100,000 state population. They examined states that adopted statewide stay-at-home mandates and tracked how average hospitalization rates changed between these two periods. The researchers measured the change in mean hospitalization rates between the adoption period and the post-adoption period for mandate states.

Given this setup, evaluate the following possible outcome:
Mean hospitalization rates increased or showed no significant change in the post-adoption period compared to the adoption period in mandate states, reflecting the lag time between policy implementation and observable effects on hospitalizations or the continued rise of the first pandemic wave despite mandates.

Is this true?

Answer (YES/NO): YES